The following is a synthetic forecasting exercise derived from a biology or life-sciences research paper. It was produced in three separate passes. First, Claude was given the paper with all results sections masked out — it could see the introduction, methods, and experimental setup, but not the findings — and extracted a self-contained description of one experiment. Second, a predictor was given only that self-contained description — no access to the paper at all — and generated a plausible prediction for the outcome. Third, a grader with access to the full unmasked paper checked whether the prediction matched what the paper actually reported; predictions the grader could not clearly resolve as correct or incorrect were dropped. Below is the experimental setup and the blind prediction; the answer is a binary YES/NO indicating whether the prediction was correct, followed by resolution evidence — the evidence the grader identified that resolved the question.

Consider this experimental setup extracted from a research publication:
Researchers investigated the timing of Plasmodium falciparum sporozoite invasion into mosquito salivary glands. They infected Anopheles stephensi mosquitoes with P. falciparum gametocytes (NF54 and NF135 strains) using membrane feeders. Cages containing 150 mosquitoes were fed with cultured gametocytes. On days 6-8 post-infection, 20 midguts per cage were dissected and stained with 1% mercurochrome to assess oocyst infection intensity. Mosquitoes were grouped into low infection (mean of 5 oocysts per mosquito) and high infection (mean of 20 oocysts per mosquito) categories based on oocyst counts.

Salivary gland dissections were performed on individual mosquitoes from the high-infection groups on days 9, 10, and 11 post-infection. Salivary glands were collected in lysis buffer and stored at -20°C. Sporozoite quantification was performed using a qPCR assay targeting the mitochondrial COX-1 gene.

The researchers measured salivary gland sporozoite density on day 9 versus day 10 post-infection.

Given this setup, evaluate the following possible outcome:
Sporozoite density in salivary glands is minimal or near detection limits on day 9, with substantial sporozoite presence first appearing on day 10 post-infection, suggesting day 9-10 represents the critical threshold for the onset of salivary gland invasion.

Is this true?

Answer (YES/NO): NO